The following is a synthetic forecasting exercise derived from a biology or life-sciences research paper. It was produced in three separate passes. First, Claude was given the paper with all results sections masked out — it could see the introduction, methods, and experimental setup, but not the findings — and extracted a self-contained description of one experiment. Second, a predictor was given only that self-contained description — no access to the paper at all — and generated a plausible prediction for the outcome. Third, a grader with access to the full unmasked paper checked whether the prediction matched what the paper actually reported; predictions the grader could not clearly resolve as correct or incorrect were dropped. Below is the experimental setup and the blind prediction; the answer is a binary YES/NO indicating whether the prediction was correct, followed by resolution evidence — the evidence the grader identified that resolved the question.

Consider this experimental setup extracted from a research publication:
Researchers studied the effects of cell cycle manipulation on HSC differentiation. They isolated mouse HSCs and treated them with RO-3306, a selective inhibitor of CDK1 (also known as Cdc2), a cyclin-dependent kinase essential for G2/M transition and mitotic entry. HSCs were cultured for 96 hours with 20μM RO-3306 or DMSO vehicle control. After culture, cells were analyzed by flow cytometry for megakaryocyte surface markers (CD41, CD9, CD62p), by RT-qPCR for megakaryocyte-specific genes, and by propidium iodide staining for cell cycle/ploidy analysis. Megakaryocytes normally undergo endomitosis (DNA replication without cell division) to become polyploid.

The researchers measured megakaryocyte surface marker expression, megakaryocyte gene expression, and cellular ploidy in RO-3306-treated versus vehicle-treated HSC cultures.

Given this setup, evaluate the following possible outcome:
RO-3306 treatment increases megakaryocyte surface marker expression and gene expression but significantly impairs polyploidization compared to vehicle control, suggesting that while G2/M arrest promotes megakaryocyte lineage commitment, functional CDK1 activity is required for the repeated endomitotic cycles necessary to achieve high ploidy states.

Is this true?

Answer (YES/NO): NO